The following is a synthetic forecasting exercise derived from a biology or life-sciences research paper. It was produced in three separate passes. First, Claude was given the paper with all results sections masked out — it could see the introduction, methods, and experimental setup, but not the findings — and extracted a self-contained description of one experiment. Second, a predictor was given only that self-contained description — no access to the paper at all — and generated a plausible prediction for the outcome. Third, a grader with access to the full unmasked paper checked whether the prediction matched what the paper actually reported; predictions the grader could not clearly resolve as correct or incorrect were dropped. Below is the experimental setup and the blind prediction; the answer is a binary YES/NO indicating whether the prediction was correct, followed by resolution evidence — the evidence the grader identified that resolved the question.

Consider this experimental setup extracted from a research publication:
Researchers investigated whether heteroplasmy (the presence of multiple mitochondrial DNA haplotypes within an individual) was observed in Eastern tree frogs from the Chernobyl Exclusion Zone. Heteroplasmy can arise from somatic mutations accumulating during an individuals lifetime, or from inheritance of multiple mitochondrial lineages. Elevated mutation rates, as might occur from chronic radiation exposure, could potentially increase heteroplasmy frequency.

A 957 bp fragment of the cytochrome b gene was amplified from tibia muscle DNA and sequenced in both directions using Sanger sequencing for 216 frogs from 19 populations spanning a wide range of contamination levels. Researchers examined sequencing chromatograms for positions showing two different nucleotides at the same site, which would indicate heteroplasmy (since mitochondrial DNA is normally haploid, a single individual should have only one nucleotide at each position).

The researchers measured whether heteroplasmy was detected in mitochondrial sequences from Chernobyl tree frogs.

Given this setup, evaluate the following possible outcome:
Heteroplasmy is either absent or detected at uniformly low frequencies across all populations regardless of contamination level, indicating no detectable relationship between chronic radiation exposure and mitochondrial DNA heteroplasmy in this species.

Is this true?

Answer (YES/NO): NO